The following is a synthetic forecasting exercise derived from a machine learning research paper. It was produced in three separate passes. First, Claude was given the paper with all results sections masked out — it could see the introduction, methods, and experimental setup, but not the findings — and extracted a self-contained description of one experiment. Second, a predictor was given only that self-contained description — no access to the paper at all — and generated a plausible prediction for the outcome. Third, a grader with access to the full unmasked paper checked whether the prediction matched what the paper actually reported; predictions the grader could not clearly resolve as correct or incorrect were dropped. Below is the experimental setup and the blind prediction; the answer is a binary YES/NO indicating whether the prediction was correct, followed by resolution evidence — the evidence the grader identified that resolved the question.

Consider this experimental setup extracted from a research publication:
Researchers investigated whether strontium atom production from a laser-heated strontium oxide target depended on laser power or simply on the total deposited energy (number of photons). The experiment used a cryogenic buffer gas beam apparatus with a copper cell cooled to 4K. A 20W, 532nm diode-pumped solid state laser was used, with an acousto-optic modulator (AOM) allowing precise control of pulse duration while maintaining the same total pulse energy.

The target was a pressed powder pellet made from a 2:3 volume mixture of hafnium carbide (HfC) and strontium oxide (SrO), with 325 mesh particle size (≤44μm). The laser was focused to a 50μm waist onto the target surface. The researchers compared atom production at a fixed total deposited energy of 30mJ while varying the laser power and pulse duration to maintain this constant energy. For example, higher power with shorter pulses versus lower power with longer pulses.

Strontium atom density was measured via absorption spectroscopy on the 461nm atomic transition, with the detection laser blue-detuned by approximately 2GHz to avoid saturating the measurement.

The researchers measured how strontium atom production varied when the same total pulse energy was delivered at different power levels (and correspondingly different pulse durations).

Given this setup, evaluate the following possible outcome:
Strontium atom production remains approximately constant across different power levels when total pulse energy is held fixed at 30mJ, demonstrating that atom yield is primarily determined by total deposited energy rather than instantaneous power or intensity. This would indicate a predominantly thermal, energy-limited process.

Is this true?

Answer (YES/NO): NO